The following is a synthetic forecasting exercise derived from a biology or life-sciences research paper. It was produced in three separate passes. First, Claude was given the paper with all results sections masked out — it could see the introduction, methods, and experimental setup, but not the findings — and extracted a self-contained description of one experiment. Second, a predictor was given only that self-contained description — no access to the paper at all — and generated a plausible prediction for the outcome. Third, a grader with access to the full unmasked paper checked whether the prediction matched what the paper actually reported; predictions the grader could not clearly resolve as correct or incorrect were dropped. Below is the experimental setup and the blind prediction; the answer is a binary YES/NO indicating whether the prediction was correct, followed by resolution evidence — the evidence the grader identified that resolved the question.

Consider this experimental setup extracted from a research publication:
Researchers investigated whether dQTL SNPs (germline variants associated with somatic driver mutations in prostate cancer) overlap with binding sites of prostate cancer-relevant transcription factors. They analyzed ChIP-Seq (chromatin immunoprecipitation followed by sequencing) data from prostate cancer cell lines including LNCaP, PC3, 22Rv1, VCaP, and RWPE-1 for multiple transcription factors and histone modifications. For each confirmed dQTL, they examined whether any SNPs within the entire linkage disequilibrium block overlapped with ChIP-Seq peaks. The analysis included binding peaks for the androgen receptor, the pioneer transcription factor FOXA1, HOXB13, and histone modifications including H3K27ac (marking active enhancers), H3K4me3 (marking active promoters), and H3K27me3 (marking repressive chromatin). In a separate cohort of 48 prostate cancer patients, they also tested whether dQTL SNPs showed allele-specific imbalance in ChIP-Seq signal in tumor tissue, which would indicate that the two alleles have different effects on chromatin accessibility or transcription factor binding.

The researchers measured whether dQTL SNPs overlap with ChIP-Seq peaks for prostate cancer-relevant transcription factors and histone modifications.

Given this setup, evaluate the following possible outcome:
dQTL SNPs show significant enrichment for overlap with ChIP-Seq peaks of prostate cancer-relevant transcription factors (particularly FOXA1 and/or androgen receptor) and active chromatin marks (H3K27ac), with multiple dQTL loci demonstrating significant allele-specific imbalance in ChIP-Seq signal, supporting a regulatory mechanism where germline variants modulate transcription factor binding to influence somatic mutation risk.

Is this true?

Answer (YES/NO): NO